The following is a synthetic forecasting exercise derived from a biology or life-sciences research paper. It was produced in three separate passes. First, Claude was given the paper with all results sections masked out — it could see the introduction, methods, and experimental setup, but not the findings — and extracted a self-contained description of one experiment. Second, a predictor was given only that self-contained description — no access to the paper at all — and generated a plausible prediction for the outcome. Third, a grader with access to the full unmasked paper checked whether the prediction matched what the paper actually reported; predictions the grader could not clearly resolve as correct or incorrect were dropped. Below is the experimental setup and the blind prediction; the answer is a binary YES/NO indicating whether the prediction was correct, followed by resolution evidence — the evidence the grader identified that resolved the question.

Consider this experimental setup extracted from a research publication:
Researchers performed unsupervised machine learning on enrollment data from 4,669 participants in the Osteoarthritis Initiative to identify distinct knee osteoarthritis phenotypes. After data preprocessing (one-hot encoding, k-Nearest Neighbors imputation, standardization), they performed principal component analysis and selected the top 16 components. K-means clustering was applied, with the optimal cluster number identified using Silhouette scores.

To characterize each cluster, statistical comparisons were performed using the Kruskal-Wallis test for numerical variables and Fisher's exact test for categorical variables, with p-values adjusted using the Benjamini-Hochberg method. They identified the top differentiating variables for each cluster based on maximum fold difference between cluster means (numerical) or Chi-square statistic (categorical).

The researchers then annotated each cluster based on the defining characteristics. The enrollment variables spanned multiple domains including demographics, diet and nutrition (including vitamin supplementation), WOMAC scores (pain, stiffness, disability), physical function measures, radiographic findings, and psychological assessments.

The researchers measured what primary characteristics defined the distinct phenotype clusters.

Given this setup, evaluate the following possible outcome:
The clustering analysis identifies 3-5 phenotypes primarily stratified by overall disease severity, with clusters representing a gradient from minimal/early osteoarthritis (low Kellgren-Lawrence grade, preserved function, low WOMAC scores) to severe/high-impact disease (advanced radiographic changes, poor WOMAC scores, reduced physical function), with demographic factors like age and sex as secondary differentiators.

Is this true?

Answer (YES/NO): NO